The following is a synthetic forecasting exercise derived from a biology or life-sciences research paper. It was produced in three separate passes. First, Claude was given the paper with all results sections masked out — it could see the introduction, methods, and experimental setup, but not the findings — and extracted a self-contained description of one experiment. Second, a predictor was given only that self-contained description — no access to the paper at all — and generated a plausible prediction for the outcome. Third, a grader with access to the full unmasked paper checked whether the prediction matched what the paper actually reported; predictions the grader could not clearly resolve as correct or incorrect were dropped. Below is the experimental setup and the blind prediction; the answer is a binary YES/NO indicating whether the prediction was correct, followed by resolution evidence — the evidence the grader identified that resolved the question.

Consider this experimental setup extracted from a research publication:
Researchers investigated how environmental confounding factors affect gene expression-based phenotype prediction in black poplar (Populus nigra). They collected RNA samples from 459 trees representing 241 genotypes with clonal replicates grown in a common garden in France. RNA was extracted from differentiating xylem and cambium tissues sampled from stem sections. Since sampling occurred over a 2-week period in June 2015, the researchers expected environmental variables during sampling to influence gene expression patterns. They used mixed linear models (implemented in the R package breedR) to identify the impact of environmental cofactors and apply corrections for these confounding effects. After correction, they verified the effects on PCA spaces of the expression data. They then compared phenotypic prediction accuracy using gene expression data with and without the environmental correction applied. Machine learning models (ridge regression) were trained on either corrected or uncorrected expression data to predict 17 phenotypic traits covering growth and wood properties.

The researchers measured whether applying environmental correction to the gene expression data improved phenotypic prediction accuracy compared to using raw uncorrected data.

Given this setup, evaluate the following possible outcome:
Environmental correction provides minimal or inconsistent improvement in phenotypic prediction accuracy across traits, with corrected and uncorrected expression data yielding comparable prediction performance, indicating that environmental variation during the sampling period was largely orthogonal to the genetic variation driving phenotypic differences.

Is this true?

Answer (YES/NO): NO